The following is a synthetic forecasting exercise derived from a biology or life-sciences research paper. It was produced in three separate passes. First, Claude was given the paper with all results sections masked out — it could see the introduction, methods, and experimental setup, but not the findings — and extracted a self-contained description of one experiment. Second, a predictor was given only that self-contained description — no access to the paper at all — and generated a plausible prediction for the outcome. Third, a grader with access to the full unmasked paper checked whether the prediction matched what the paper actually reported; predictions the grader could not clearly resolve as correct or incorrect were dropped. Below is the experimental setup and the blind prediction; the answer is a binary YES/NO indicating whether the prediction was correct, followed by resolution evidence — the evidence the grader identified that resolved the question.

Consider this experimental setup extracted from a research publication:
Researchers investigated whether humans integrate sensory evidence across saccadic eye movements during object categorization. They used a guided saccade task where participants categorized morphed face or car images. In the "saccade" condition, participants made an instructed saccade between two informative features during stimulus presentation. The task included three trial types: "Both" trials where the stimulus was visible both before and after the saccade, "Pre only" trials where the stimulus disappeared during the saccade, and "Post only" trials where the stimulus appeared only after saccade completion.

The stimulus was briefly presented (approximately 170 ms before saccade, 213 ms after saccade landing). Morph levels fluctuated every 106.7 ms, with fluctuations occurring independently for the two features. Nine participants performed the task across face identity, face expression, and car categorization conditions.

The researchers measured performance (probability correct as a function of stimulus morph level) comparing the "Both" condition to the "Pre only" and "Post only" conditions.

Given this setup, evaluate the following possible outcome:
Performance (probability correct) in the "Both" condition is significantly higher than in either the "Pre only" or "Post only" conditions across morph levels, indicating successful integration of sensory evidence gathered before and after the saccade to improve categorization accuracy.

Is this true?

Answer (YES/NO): YES